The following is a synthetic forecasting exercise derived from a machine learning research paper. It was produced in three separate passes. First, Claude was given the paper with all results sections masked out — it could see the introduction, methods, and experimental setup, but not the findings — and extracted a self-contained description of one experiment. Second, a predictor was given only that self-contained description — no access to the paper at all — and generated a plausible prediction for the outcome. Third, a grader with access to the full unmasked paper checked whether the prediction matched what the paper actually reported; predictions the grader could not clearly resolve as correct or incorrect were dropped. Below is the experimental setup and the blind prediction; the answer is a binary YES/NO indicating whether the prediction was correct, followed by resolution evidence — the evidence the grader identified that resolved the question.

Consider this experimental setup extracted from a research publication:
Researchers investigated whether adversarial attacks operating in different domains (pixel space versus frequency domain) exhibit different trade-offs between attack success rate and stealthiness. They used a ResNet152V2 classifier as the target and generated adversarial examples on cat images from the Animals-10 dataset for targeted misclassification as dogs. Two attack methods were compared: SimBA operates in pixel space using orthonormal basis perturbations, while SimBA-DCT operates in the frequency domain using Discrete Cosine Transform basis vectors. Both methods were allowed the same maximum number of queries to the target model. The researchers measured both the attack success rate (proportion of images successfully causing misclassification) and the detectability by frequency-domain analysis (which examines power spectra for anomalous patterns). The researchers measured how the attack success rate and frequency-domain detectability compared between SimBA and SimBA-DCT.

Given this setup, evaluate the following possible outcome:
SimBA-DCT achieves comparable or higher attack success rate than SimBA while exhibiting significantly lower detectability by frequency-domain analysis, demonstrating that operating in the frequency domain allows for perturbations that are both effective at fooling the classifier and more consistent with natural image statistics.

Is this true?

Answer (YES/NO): NO